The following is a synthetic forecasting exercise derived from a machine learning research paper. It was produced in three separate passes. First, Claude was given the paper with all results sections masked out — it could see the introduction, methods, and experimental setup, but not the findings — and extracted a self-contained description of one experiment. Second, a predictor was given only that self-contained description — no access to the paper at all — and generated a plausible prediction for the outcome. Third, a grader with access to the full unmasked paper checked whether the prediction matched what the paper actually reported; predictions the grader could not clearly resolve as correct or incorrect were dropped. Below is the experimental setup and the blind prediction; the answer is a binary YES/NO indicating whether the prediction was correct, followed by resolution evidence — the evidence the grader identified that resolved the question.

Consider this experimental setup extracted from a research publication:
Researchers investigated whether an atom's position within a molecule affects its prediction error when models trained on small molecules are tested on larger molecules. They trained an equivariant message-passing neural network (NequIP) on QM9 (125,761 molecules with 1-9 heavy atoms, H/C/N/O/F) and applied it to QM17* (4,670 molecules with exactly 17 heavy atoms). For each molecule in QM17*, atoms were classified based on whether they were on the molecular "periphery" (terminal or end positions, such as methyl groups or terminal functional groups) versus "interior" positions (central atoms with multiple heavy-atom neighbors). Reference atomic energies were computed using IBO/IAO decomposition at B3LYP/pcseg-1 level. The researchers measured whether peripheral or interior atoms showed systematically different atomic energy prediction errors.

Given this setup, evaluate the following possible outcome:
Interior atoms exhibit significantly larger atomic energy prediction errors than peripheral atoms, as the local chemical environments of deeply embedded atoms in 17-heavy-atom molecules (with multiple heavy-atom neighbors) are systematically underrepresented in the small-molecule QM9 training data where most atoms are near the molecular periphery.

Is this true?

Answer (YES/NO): YES